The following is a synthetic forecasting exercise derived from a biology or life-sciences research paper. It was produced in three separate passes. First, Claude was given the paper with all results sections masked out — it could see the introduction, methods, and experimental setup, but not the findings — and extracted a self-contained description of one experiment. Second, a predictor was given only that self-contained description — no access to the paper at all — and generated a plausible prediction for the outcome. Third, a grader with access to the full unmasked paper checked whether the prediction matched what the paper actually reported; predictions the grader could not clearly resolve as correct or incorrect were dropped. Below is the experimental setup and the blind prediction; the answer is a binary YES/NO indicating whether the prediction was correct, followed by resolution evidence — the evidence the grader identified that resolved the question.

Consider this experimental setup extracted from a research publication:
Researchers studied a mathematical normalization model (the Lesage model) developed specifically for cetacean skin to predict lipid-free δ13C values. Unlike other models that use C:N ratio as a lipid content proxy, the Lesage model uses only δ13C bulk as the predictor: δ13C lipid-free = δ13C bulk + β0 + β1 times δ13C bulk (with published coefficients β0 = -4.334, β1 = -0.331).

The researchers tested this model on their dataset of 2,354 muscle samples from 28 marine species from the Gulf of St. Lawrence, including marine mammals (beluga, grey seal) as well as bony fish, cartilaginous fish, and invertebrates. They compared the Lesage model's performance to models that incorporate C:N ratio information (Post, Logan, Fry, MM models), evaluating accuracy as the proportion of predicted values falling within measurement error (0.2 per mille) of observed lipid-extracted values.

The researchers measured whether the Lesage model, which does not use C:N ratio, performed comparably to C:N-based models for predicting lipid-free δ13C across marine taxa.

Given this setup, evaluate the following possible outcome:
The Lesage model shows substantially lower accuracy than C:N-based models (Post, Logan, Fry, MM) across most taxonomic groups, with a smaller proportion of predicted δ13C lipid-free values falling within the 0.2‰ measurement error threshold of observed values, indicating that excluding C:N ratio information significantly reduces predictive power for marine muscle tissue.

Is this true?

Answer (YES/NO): YES